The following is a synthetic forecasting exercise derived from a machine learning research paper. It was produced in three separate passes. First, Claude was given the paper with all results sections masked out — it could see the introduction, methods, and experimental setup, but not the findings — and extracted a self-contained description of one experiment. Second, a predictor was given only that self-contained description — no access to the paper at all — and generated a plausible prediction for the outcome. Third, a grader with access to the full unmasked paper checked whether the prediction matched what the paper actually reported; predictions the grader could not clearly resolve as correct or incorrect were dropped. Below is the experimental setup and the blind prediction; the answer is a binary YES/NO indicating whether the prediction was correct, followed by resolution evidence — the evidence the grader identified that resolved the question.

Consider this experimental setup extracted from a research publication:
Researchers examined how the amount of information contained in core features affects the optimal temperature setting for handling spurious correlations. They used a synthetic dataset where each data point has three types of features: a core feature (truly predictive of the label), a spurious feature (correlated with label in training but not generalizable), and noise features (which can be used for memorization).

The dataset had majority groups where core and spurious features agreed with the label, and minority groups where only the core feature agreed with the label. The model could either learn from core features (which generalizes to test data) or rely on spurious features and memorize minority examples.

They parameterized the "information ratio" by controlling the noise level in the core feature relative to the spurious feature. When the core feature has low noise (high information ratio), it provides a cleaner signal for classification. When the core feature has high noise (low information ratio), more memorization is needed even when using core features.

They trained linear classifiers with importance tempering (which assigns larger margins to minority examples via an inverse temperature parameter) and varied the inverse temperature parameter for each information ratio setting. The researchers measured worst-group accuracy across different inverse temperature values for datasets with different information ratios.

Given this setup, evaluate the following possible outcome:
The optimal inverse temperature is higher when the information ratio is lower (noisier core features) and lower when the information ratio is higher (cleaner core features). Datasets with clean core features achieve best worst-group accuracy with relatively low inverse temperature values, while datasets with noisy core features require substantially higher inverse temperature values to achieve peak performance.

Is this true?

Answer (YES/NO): YES